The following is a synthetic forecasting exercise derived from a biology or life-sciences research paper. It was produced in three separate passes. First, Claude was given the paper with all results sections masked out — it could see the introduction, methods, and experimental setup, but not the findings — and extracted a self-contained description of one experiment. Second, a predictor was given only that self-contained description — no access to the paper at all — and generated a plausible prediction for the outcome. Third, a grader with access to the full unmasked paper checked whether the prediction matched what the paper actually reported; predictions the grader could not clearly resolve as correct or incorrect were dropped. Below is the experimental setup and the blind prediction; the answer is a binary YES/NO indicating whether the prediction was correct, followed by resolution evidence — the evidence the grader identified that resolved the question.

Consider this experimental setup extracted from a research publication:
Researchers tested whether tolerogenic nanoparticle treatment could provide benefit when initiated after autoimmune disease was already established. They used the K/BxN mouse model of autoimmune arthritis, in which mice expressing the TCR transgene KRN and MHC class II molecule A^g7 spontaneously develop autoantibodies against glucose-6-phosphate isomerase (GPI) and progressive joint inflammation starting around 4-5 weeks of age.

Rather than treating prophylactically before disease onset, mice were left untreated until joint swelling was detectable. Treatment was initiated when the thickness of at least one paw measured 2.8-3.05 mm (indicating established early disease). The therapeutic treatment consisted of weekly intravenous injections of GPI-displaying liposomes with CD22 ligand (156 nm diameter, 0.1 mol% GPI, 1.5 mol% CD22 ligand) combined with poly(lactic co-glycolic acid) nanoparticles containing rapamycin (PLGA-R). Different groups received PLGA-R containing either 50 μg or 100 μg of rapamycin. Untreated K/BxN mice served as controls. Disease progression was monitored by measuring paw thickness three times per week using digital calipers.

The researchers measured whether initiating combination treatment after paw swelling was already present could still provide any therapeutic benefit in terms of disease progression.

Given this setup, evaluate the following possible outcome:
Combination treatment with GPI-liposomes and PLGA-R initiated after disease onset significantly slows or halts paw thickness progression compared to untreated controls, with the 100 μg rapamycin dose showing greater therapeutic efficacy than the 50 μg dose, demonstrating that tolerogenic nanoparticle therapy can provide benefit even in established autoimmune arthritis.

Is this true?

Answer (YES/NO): YES